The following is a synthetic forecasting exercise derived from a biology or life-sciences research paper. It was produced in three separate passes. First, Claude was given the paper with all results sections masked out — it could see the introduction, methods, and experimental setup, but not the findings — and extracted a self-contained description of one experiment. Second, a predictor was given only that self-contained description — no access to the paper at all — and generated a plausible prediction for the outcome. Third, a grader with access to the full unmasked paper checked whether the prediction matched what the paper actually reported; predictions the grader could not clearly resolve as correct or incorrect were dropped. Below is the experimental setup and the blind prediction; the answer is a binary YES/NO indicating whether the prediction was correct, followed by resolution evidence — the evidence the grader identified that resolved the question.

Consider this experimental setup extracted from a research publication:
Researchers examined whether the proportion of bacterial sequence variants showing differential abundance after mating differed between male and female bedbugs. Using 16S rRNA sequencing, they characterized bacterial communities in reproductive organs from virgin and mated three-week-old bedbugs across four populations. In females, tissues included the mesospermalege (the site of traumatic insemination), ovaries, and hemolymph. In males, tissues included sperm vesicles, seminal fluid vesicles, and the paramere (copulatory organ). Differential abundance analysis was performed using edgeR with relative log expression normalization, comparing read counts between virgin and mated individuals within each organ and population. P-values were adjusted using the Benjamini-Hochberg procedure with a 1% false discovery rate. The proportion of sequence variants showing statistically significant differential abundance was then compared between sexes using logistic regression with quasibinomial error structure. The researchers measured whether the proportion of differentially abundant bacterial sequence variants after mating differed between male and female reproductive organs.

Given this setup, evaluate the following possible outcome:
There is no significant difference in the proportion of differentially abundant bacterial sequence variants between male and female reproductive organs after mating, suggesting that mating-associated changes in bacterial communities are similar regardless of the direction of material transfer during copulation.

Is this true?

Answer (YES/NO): YES